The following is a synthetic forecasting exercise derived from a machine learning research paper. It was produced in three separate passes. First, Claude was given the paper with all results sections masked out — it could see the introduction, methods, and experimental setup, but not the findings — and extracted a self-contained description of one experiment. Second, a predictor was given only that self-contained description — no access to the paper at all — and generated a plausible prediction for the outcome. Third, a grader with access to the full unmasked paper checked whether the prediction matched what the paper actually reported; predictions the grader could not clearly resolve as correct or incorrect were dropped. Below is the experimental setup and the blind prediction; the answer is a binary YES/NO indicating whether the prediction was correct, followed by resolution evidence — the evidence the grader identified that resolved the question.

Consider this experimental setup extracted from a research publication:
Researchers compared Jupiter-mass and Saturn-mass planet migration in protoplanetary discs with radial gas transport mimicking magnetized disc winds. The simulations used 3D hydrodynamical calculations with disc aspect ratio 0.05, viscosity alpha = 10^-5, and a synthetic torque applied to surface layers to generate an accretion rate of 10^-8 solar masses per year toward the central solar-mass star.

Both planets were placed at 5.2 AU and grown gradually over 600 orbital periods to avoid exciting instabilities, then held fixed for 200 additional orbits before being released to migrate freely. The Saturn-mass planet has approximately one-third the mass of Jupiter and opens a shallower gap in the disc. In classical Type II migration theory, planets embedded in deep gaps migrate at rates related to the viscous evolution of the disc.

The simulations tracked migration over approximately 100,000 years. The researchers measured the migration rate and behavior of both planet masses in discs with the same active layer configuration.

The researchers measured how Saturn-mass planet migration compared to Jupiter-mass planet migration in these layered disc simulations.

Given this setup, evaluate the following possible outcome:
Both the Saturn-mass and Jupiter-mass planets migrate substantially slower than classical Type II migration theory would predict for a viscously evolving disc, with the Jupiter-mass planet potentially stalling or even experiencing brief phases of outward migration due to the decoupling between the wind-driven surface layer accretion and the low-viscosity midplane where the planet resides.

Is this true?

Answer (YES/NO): YES